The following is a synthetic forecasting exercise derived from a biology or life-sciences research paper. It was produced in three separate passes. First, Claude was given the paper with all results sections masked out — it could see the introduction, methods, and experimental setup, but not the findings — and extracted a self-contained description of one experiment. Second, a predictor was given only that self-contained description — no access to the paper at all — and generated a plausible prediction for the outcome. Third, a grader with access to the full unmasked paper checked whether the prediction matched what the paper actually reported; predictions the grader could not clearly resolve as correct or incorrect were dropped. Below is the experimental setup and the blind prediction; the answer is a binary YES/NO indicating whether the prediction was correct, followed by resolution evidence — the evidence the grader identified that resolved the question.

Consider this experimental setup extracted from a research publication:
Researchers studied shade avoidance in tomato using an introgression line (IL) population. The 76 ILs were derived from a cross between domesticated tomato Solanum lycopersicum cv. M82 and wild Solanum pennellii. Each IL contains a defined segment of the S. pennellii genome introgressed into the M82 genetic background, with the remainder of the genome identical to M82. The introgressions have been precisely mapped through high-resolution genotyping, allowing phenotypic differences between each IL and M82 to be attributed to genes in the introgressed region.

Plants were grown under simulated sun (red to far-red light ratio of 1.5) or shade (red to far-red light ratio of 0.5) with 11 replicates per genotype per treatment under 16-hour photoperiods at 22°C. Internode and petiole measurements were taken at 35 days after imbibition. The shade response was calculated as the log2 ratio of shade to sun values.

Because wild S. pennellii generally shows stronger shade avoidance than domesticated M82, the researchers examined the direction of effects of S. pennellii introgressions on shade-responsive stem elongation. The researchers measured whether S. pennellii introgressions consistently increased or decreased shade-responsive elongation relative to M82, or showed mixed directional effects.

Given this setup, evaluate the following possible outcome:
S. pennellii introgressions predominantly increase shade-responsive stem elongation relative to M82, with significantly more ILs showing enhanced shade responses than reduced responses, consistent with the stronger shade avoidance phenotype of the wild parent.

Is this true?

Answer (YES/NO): NO